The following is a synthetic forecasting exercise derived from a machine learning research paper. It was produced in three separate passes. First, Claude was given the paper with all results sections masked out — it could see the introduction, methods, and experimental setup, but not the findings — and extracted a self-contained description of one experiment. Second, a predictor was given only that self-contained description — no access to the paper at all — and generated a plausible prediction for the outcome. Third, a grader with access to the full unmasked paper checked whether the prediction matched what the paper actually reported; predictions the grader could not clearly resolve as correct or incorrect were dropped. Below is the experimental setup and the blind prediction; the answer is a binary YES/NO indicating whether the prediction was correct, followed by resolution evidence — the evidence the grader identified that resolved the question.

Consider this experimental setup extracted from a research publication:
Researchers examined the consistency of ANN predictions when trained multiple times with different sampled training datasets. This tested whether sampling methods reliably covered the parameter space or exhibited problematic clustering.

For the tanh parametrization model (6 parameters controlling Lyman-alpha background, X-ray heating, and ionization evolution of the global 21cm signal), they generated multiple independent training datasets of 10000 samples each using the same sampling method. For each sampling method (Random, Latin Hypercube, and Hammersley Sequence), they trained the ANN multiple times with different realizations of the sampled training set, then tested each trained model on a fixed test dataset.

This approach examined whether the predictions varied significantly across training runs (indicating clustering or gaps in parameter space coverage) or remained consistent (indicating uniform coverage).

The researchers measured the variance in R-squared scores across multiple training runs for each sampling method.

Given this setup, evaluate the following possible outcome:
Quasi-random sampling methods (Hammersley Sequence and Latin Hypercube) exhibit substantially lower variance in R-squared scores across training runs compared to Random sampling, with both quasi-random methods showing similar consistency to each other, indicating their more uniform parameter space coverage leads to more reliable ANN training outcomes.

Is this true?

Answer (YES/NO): NO